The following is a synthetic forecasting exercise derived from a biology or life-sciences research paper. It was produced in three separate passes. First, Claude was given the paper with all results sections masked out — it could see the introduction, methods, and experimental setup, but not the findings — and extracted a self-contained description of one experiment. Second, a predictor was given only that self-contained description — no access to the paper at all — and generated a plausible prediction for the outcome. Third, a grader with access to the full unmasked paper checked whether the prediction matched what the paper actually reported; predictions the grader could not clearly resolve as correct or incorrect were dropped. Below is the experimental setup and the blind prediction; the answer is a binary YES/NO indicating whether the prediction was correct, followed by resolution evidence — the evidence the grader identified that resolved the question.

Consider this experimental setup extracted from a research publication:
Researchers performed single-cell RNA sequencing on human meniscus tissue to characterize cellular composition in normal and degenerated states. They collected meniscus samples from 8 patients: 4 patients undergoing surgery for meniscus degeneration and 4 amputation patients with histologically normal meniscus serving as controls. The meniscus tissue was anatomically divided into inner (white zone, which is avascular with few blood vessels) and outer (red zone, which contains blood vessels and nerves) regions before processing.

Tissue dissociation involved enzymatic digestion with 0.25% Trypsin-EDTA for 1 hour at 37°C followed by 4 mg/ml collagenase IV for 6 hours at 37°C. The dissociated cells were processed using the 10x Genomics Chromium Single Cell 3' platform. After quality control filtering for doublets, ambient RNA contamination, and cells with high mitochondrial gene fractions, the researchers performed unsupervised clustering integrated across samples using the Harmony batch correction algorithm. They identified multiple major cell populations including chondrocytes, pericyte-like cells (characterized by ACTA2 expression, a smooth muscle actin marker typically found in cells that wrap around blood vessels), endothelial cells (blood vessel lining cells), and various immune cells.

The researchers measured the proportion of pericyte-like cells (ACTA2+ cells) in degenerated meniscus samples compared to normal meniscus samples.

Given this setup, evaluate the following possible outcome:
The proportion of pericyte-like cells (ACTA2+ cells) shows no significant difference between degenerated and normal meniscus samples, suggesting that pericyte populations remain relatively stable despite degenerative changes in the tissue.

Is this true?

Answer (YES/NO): NO